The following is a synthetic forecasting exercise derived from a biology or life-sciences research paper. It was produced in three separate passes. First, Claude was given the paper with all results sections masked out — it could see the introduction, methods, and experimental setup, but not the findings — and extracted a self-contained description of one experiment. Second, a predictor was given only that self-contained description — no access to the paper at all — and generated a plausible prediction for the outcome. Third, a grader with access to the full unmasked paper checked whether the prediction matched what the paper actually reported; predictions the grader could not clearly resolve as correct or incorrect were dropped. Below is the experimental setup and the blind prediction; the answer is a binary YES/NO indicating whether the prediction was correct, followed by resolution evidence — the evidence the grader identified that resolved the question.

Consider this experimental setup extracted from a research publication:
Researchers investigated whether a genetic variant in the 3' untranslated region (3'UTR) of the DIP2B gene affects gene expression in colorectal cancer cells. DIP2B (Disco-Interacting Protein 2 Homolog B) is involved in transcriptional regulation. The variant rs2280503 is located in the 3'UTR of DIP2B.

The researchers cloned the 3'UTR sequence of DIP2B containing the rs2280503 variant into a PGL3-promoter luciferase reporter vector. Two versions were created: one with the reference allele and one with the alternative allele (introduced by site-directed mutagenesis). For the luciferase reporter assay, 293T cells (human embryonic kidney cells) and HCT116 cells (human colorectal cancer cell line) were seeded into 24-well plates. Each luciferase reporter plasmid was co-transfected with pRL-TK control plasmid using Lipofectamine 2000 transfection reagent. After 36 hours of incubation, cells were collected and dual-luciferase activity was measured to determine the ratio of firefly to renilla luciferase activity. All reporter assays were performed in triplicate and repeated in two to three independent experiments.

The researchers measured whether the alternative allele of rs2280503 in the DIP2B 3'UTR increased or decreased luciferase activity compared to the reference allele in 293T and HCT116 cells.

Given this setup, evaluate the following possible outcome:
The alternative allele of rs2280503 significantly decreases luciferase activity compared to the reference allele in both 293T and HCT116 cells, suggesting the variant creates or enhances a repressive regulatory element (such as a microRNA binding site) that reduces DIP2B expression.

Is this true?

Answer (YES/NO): NO